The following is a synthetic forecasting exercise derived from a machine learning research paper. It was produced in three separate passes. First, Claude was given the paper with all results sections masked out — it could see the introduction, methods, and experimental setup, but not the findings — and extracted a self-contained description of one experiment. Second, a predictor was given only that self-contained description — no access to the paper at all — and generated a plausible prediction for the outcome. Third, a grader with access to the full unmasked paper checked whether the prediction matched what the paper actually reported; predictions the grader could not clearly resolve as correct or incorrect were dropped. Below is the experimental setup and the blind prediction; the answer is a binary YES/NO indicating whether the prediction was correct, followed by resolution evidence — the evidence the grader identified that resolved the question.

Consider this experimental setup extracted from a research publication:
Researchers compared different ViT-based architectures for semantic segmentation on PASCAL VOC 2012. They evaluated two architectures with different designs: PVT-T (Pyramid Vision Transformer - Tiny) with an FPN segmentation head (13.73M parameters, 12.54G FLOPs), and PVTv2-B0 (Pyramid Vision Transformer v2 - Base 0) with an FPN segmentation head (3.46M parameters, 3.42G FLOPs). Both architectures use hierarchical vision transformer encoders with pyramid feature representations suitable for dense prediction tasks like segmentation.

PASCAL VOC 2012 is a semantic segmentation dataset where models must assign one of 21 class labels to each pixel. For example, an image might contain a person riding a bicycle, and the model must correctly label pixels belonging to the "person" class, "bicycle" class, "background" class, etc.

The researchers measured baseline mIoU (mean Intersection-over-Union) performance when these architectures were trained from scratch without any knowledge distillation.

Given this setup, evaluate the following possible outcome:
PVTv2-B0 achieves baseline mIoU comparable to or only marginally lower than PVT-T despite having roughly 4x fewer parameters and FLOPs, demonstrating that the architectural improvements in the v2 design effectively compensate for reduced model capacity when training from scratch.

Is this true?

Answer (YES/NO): NO